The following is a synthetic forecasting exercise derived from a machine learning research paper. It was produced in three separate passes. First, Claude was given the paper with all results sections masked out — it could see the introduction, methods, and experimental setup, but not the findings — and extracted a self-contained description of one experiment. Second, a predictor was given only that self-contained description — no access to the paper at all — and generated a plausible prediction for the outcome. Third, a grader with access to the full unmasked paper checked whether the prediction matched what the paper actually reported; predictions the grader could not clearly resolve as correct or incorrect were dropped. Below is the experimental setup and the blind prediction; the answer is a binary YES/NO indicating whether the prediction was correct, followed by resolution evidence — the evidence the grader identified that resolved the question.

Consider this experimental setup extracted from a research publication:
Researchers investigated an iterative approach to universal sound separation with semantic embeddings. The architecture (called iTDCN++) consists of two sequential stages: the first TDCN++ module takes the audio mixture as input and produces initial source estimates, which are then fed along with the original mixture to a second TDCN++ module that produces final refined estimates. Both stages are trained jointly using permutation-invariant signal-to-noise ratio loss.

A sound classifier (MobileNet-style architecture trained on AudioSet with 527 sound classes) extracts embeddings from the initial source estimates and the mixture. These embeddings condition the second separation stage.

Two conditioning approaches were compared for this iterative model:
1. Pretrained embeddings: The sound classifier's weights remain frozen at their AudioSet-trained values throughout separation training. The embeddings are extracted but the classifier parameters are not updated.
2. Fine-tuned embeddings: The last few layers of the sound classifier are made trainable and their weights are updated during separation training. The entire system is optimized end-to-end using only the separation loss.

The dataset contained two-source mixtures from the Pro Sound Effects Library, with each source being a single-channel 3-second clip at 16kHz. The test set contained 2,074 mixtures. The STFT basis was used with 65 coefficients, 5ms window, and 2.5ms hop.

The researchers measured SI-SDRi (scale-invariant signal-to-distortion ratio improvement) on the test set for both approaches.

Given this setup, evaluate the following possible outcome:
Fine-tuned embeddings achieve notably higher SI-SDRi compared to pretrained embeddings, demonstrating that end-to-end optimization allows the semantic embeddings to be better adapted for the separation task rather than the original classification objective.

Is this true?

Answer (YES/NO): NO